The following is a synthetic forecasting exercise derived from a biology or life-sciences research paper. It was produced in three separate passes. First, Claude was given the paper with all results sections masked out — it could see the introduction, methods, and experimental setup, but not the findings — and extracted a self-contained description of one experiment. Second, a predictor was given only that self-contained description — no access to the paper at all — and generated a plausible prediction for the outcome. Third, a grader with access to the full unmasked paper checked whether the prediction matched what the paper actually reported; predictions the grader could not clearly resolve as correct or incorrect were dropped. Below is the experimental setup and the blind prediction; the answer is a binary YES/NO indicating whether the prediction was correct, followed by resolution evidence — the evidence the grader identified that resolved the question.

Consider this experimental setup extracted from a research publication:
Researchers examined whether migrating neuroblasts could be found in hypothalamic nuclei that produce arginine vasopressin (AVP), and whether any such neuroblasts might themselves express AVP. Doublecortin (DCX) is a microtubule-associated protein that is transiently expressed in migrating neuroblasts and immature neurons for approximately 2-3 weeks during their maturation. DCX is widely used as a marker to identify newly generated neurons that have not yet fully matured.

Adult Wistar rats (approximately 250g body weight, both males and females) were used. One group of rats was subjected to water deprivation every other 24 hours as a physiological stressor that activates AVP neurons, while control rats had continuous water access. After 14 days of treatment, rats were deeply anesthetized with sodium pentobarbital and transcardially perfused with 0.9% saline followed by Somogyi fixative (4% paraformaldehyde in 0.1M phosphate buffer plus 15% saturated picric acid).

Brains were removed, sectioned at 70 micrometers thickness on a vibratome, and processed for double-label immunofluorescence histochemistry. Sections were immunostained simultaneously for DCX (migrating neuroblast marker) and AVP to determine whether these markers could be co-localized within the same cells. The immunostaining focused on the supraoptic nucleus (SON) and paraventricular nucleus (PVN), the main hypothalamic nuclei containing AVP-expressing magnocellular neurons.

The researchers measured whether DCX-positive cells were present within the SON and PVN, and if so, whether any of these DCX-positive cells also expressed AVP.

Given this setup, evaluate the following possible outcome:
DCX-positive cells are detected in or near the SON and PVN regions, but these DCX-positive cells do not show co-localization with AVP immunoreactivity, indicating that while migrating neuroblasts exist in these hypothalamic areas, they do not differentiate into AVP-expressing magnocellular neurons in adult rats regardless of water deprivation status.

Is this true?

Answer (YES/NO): NO